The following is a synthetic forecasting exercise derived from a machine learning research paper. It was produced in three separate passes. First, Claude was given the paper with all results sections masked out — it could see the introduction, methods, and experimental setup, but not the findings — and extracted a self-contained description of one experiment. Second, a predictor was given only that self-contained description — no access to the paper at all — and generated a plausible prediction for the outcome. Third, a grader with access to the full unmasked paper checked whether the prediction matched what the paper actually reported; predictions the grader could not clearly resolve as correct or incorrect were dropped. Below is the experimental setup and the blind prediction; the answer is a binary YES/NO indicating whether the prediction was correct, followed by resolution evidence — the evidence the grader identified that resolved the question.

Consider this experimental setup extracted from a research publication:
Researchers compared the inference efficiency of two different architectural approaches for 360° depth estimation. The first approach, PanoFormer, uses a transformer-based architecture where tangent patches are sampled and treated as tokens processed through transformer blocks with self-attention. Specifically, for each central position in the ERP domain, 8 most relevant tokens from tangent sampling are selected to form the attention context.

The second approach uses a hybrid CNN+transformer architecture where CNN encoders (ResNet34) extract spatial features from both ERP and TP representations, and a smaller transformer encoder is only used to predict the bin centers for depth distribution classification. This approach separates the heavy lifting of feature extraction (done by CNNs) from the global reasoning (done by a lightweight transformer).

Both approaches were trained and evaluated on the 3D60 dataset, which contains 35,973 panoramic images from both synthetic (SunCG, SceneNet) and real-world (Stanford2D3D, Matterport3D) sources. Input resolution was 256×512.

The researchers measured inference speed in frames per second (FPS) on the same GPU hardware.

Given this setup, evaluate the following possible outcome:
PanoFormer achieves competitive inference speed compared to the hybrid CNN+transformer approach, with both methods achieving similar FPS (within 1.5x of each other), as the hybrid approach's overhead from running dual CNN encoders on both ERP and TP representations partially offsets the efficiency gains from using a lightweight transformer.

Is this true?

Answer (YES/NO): YES